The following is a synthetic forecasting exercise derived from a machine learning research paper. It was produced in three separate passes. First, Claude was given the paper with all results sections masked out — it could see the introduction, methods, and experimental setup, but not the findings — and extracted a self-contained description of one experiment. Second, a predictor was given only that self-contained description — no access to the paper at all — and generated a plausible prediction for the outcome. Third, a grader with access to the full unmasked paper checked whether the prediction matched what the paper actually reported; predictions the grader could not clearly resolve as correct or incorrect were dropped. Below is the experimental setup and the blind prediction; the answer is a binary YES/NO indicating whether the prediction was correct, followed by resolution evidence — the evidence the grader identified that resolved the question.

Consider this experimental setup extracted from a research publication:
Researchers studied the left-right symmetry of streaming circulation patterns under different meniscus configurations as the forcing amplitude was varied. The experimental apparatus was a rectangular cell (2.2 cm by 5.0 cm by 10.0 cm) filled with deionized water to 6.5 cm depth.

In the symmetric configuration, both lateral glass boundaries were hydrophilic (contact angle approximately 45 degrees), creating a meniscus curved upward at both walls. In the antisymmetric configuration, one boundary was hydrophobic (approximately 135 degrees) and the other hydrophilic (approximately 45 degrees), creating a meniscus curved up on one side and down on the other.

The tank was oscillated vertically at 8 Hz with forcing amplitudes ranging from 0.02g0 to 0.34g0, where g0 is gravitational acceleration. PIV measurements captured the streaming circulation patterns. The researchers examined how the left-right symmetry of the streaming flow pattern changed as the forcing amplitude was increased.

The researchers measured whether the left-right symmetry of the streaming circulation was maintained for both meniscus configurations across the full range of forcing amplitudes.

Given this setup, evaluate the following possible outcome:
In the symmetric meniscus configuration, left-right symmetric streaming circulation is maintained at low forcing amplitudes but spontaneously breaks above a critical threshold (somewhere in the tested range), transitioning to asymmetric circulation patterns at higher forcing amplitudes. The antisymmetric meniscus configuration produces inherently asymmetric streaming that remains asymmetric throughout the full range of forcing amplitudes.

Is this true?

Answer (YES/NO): NO